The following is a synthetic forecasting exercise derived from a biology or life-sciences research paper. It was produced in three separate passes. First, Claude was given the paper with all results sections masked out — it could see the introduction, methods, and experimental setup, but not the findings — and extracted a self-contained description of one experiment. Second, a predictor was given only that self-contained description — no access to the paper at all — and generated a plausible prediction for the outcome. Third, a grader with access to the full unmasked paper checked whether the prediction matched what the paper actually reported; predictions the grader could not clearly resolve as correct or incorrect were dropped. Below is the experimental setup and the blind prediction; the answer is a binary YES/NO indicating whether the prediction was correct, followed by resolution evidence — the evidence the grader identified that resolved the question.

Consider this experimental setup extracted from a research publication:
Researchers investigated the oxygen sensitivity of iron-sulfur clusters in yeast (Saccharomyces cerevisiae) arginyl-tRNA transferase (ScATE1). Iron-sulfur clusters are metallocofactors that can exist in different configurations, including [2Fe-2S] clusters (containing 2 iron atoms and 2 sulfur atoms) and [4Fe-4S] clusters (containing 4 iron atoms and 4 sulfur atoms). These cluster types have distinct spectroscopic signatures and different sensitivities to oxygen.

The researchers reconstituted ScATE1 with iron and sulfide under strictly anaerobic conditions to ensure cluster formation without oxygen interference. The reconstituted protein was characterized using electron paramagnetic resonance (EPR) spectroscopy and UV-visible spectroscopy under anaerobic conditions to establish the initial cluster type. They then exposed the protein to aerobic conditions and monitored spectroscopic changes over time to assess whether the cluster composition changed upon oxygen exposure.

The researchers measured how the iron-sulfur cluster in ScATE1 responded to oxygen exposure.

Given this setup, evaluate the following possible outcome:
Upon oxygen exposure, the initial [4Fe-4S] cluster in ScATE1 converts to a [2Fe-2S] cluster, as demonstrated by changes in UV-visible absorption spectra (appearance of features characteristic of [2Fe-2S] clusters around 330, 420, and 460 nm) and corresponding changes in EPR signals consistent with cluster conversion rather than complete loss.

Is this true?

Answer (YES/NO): NO